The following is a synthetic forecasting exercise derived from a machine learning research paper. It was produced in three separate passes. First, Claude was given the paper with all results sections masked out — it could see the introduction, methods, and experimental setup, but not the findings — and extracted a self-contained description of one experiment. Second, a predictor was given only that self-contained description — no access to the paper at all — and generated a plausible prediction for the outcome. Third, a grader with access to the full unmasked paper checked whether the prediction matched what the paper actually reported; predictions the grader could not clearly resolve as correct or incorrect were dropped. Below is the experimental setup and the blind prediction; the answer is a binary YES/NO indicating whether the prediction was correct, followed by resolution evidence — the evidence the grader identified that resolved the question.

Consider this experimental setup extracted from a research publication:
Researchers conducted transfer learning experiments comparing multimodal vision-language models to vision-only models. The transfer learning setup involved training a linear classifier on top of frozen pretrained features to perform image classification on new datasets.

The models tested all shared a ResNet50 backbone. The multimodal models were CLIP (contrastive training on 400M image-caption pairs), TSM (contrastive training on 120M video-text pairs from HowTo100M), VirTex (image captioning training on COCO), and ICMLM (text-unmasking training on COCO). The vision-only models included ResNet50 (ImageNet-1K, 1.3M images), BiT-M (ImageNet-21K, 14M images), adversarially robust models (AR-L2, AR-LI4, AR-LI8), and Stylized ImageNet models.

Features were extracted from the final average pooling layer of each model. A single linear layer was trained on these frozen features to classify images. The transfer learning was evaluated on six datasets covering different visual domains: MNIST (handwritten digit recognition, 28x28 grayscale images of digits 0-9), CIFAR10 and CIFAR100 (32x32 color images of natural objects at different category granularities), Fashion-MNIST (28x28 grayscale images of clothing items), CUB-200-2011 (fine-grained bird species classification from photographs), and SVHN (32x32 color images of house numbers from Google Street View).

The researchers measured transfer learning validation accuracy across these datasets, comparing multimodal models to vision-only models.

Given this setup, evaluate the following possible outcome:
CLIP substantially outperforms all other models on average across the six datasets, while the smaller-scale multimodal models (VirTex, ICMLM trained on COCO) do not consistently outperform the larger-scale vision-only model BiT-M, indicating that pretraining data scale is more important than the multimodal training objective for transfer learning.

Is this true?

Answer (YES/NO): NO